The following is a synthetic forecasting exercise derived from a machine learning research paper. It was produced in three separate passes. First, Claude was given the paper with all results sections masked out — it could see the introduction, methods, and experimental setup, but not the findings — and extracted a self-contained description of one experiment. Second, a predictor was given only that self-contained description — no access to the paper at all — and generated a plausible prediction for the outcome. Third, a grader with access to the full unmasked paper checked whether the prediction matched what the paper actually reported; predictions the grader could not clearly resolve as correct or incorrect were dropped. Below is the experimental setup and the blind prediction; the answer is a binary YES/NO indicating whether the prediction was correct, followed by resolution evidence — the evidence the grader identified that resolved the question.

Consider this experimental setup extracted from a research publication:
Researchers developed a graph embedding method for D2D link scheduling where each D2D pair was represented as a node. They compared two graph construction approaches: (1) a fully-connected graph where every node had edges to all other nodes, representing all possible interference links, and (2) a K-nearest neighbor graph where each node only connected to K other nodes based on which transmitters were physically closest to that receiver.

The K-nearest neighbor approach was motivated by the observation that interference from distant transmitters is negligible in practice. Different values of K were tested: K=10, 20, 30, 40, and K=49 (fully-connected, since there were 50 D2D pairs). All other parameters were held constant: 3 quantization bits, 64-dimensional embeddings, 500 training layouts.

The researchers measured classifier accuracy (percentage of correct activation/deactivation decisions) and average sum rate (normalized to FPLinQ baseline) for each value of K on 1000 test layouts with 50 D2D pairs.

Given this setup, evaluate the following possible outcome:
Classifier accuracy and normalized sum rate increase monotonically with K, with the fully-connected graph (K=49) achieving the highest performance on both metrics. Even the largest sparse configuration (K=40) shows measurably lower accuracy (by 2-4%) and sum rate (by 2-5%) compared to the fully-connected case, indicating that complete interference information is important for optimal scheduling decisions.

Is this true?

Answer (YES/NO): NO